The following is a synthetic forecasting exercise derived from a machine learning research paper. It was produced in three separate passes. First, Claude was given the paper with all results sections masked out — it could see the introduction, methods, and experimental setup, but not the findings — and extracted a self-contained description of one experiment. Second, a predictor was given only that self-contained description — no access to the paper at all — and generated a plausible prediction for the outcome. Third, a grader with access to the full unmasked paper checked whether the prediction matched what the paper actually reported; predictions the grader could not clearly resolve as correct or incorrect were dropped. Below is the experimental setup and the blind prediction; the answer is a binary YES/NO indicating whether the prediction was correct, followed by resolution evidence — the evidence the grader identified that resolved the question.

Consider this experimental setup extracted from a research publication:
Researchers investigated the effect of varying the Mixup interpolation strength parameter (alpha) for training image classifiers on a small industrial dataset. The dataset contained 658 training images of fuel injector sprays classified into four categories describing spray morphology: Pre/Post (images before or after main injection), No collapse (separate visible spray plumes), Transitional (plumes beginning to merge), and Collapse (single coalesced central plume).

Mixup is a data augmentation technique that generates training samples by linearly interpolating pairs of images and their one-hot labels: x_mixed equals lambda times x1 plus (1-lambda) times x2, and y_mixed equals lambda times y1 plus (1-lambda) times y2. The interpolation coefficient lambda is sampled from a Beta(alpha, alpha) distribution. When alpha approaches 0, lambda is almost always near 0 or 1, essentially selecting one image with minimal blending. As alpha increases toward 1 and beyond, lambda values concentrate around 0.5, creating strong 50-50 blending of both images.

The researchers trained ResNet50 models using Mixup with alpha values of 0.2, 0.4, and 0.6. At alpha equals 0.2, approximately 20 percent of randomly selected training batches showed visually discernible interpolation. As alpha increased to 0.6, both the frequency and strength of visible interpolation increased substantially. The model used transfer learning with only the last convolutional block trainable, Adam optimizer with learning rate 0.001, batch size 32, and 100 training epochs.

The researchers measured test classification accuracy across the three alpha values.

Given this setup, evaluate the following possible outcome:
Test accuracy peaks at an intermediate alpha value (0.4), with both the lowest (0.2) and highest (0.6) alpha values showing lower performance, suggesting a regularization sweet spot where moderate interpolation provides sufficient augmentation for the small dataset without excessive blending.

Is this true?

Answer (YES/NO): NO